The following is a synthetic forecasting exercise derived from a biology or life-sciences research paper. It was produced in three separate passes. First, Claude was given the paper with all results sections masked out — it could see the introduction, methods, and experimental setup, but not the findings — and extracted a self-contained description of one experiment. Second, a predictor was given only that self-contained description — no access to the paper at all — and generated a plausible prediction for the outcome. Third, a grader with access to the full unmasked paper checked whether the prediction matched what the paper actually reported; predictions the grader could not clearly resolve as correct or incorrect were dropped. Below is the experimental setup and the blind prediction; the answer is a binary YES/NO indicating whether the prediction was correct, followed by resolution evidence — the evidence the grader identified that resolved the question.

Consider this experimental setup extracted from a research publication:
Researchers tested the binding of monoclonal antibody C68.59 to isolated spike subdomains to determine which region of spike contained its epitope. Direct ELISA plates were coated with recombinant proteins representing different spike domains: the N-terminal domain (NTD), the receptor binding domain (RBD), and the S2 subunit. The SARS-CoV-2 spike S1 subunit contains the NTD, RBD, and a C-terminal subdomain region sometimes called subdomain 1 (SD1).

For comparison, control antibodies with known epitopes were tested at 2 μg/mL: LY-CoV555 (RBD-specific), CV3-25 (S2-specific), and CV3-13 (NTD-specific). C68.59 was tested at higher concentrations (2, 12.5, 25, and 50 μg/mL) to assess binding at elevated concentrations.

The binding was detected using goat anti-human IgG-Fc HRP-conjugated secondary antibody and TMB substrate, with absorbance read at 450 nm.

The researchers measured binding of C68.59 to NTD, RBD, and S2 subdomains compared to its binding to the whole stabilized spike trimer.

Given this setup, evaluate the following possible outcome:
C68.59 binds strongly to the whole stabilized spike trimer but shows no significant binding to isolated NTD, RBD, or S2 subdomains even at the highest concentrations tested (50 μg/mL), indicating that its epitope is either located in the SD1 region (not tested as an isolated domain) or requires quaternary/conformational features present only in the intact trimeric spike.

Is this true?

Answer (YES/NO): YES